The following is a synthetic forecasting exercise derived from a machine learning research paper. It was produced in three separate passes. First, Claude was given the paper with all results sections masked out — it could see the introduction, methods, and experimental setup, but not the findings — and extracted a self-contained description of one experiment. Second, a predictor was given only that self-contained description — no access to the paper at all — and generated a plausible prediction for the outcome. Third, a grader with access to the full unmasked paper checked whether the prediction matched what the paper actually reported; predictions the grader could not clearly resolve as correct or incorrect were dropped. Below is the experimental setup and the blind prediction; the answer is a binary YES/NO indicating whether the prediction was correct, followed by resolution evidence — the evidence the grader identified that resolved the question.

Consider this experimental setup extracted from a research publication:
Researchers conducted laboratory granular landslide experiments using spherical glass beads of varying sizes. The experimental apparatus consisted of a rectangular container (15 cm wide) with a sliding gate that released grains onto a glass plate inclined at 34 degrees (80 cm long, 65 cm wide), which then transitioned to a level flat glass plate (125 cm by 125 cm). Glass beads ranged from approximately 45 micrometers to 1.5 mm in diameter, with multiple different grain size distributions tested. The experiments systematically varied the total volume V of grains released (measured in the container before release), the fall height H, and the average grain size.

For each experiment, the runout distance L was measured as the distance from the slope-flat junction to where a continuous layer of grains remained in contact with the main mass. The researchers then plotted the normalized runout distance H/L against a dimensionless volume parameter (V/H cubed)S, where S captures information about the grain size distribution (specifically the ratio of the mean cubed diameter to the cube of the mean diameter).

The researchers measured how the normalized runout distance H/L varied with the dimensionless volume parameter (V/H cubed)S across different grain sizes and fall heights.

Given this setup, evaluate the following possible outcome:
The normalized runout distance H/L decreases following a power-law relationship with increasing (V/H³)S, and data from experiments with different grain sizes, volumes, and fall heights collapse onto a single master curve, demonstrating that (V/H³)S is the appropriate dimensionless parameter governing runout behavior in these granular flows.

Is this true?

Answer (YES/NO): NO